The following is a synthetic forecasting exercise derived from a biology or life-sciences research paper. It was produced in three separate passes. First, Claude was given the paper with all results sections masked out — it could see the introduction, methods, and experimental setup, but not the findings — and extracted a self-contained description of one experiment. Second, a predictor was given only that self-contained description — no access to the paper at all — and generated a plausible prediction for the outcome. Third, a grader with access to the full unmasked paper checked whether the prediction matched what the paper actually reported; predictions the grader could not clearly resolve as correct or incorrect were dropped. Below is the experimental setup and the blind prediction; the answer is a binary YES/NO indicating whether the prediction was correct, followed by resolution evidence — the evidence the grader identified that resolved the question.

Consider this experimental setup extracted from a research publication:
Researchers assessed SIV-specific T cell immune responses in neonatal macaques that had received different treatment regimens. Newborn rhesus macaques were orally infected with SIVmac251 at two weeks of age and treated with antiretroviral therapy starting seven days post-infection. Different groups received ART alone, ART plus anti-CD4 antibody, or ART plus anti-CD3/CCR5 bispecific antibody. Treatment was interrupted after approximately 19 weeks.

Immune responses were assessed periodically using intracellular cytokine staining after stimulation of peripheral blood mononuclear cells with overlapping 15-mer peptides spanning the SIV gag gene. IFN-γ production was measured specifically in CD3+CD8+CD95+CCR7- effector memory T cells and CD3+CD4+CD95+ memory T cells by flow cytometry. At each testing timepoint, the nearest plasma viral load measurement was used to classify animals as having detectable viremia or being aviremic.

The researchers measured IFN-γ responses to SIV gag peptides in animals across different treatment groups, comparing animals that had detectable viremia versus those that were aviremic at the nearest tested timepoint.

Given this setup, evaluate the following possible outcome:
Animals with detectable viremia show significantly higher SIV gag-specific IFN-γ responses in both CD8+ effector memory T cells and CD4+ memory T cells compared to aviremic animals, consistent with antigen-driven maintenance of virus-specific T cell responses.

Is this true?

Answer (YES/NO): YES